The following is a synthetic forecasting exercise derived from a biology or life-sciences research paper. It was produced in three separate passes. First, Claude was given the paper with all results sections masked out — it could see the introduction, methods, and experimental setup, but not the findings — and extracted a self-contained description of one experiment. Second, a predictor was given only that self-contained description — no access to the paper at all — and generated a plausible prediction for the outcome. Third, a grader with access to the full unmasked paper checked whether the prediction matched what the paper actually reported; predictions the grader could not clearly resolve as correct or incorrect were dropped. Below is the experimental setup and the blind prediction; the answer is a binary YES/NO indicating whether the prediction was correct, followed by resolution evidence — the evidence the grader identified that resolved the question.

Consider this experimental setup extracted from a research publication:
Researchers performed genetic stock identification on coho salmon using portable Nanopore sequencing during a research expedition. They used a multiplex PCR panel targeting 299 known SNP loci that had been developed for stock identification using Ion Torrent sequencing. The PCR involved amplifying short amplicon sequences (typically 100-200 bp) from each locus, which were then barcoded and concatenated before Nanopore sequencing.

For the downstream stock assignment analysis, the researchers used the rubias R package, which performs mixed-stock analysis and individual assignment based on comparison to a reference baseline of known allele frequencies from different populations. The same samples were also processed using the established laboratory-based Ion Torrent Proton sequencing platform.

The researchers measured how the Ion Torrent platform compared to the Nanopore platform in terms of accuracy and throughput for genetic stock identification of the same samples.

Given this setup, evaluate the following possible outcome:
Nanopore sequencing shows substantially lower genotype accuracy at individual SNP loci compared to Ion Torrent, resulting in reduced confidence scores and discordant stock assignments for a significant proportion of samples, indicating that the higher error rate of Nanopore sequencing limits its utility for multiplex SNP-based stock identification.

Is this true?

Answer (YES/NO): YES